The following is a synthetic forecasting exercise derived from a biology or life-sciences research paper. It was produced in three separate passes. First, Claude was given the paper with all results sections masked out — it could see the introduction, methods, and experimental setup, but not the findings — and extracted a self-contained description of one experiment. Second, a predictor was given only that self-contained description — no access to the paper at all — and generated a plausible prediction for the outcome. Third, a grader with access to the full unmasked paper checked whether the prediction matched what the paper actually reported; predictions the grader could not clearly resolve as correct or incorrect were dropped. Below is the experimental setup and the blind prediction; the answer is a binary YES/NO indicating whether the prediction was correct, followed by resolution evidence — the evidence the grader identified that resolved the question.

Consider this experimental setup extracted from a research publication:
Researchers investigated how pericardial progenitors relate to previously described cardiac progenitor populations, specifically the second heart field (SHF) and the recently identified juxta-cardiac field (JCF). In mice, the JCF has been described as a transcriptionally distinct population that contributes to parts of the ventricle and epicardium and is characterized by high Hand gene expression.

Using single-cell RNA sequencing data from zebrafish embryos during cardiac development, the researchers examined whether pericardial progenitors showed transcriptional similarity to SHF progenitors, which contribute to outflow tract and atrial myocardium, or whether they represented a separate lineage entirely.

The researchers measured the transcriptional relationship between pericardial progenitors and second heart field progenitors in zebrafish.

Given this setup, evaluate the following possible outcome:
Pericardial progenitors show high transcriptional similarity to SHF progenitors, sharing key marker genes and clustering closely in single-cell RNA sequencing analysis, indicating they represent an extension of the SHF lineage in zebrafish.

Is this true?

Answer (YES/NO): NO